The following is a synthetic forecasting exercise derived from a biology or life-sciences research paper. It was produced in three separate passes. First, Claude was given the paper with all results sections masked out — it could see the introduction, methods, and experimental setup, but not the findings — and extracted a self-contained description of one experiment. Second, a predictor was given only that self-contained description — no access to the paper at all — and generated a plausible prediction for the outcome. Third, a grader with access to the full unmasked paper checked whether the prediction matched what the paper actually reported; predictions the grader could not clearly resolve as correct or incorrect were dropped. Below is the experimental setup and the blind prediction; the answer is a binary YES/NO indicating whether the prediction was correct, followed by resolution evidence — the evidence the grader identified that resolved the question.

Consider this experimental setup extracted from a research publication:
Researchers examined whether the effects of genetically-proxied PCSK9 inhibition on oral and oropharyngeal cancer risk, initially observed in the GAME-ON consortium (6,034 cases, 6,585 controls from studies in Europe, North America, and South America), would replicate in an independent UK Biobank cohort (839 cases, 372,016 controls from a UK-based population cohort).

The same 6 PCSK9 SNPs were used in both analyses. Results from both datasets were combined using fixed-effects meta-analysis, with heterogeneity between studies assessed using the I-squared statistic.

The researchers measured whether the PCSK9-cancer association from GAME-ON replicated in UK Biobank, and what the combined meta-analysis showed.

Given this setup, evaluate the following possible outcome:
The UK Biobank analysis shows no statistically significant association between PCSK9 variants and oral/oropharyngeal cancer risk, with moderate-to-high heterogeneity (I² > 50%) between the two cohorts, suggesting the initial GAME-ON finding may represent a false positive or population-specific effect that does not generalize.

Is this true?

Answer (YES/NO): NO